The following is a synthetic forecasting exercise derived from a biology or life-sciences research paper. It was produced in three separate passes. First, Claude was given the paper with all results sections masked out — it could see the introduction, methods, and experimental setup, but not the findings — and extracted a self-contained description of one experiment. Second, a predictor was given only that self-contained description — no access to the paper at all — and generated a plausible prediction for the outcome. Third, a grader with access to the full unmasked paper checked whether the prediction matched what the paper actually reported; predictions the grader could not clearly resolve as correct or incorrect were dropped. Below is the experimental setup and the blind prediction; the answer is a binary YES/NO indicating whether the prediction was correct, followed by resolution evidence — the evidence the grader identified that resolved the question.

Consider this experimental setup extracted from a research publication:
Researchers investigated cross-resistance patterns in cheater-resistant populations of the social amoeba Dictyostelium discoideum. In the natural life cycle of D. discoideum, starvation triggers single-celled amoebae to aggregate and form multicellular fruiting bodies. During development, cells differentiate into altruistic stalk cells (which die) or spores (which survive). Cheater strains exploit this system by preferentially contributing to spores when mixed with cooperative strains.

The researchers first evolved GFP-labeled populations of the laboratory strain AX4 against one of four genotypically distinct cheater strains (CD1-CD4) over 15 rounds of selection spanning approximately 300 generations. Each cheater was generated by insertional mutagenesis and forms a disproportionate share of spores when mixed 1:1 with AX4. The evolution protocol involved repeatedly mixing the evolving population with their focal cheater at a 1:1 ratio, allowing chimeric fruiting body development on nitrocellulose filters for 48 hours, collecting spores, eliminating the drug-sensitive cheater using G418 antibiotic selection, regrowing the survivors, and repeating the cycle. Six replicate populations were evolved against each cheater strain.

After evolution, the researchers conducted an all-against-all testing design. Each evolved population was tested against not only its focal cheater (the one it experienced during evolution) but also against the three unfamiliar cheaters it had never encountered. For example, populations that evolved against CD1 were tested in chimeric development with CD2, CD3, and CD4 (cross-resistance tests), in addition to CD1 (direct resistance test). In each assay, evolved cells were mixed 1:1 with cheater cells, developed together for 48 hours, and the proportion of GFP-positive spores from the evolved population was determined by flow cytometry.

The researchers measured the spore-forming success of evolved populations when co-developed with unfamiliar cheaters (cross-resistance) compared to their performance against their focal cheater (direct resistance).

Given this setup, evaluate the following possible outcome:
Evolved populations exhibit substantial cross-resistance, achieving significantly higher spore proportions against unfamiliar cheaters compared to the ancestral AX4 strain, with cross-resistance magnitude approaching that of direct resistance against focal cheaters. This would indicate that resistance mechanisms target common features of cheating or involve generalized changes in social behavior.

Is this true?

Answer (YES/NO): NO